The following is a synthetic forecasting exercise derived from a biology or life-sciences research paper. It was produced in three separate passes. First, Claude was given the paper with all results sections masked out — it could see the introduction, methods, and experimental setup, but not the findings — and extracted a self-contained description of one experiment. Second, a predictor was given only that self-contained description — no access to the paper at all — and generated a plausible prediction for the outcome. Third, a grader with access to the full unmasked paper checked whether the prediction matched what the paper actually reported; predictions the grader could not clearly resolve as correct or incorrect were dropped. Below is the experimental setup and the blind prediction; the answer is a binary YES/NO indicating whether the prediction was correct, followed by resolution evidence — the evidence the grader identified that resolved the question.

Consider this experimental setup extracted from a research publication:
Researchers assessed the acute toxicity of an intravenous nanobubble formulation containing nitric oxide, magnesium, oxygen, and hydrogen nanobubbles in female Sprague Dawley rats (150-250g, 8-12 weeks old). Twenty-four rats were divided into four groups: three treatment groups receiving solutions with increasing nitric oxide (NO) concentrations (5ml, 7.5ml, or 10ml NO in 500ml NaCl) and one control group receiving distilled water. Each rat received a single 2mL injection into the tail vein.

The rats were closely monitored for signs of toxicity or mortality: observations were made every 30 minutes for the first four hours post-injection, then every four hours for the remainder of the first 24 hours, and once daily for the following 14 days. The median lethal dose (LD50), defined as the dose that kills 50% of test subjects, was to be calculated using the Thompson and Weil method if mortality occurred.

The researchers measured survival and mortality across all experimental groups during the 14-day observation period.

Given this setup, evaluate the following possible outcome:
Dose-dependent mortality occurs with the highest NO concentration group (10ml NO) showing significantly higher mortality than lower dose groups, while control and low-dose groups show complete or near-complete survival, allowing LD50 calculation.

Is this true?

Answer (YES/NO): NO